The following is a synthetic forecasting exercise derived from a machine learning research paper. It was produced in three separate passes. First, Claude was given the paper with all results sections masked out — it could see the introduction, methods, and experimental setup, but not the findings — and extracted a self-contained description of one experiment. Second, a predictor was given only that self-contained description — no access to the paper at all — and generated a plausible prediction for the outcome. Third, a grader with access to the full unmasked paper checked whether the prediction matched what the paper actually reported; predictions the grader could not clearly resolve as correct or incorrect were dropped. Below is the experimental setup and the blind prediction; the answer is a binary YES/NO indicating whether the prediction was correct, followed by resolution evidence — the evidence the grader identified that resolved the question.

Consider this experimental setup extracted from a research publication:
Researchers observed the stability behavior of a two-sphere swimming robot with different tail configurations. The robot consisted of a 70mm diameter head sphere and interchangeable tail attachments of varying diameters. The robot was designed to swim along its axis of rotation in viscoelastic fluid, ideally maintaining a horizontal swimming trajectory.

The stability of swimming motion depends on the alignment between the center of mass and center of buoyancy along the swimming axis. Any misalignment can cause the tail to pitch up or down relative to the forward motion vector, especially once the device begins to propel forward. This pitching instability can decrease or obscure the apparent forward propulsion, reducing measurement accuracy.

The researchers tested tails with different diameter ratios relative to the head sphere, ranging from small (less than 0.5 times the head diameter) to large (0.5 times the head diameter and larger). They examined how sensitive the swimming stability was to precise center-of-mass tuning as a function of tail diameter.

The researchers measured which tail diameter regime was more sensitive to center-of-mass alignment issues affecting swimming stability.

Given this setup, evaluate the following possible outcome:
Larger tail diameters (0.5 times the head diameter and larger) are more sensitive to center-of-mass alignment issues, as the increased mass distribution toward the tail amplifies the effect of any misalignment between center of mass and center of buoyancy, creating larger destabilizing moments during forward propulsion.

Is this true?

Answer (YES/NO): YES